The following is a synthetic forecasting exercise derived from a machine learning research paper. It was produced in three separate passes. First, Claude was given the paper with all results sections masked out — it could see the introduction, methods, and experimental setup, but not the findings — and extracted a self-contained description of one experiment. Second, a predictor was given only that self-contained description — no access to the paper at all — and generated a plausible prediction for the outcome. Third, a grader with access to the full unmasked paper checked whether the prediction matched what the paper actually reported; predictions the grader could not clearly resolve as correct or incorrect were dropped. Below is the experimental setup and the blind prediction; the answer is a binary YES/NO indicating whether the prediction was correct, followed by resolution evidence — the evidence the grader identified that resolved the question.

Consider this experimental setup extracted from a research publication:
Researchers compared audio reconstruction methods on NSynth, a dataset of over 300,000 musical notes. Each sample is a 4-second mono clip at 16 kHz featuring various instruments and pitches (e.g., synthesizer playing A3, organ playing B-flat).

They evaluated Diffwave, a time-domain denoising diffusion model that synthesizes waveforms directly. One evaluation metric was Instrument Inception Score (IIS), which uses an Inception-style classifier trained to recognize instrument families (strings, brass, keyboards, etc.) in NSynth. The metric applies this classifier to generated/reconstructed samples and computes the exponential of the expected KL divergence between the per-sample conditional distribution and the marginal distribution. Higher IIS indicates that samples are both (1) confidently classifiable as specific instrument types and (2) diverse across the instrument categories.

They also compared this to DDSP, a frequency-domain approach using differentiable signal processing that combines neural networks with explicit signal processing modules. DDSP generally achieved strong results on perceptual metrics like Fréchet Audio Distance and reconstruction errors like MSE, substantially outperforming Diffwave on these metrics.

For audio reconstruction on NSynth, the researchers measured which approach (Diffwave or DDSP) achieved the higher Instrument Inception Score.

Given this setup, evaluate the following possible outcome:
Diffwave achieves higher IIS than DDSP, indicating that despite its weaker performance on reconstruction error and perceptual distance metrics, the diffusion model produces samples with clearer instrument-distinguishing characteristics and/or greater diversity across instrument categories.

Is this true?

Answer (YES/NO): YES